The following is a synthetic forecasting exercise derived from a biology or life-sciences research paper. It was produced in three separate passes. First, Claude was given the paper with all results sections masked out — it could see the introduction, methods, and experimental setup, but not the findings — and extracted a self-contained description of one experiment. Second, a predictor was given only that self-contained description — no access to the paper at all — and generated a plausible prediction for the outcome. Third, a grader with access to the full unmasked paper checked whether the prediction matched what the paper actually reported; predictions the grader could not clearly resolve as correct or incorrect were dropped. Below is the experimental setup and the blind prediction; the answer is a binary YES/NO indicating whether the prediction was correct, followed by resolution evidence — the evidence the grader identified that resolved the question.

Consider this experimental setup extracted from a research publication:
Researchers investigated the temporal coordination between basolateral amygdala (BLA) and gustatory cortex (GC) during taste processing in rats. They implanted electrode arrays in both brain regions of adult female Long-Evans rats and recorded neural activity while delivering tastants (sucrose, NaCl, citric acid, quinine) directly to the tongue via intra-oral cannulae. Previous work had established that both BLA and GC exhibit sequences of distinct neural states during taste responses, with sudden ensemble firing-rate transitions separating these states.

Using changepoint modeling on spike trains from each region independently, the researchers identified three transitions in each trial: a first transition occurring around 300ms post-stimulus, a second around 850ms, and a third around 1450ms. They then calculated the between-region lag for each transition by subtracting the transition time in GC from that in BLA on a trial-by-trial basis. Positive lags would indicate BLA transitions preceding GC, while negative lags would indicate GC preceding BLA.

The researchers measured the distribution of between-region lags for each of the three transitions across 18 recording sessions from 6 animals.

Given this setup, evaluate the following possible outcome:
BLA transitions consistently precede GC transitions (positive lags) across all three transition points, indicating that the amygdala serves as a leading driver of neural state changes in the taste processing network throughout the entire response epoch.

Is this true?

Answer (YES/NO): NO